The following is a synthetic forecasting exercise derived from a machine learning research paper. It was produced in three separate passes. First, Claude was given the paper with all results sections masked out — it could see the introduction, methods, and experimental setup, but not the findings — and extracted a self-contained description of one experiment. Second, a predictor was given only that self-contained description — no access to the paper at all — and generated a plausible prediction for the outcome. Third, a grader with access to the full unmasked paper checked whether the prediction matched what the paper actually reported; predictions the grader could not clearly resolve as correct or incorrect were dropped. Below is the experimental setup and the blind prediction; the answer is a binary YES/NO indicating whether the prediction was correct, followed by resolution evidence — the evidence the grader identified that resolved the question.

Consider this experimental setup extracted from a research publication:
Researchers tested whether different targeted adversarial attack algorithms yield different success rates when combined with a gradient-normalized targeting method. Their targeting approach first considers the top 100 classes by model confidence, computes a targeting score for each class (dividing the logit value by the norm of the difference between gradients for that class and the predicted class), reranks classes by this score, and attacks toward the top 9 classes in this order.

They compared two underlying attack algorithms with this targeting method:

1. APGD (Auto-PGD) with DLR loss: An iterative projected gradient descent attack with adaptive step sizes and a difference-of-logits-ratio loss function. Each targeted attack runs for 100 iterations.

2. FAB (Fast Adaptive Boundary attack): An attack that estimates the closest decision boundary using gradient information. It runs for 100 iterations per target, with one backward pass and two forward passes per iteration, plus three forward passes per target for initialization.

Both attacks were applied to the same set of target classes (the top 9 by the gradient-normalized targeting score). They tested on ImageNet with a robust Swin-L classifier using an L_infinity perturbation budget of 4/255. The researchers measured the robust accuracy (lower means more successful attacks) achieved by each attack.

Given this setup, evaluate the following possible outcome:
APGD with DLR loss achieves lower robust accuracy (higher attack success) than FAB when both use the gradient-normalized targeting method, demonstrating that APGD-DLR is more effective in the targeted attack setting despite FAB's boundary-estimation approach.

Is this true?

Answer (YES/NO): YES